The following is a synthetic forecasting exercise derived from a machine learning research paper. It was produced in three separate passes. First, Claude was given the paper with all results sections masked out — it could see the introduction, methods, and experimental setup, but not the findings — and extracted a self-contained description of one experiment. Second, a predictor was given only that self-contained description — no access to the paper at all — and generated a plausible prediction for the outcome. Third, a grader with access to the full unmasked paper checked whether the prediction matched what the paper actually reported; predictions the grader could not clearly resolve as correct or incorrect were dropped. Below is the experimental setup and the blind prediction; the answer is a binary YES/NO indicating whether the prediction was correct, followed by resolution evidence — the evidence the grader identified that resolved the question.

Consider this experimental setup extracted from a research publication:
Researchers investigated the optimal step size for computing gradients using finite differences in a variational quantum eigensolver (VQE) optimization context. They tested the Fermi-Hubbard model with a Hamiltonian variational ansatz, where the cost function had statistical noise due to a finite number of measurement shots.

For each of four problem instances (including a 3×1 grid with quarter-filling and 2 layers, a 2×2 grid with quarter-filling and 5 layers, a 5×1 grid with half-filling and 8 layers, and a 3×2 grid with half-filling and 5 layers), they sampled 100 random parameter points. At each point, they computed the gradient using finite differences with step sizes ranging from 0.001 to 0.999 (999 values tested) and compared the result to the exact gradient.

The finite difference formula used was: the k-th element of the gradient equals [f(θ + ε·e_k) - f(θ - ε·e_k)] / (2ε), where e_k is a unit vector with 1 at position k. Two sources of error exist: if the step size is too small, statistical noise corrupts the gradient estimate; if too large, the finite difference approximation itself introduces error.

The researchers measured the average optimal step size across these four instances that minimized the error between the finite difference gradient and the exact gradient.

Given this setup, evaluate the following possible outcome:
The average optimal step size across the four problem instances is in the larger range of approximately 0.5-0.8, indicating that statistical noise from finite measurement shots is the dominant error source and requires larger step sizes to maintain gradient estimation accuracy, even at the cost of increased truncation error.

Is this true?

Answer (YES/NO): NO